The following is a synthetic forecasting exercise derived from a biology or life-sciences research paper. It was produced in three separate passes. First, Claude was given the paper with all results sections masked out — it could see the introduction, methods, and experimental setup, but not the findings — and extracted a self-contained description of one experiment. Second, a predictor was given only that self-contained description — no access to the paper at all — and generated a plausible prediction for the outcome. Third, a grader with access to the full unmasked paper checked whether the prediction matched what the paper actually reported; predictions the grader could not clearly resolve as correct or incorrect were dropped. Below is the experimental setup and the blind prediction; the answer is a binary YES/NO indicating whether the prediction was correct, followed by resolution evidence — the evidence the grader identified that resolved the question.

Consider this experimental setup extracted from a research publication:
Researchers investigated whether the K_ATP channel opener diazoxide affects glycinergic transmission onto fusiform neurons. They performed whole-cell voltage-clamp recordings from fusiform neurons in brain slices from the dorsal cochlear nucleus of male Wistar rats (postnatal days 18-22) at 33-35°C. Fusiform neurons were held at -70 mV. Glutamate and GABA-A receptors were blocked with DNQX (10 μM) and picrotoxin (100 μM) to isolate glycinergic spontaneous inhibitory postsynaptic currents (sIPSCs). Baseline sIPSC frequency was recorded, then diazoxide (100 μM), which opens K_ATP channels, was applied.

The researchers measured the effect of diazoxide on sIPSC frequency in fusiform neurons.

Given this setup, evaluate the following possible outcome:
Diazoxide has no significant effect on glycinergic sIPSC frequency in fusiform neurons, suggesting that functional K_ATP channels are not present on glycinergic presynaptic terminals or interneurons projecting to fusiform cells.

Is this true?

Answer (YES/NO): NO